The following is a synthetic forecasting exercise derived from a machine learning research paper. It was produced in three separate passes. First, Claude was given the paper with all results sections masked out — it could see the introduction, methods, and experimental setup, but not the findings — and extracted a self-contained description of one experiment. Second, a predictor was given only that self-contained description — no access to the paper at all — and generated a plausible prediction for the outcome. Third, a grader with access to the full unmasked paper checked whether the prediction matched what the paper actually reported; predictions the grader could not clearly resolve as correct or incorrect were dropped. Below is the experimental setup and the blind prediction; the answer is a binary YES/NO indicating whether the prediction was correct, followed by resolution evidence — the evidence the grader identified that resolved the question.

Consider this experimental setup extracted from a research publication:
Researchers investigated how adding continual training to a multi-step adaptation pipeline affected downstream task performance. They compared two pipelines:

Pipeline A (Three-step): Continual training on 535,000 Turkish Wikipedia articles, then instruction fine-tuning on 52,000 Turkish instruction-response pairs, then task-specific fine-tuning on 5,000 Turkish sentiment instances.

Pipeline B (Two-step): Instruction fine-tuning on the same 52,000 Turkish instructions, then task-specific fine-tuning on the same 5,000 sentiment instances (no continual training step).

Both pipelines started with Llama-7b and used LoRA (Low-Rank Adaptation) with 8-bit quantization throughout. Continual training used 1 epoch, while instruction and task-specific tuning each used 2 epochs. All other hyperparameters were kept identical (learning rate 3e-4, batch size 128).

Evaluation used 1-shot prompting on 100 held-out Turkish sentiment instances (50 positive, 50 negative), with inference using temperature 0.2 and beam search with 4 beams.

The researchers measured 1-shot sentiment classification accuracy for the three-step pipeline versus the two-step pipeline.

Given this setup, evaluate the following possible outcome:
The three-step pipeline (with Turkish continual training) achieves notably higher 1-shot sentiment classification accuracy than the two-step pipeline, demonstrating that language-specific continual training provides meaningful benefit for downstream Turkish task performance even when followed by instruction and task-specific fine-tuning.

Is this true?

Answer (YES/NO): NO